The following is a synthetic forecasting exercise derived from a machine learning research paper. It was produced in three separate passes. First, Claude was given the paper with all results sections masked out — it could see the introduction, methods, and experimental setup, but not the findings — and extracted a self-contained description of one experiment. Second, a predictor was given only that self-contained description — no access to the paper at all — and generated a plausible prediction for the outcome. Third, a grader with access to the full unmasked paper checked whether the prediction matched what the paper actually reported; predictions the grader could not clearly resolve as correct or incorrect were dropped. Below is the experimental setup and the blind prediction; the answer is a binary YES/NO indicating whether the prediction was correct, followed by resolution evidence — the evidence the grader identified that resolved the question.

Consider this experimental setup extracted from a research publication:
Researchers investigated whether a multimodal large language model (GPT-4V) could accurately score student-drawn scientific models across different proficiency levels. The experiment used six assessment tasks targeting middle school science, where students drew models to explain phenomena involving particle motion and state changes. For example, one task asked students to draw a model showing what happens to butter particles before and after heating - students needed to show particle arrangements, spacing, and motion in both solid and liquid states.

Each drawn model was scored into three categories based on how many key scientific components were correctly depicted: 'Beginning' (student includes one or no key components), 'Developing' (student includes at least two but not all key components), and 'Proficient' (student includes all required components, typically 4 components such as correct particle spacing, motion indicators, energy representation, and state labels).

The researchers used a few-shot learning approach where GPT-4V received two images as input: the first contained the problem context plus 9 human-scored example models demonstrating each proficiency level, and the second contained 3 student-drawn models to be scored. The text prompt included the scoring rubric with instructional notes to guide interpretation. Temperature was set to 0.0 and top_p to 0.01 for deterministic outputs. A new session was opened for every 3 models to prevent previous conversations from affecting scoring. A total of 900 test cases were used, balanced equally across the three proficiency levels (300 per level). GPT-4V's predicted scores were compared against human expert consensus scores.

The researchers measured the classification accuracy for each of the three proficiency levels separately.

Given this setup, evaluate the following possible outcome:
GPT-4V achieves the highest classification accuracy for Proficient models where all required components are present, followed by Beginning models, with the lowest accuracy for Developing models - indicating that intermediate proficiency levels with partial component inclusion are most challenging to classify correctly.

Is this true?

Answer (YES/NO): NO